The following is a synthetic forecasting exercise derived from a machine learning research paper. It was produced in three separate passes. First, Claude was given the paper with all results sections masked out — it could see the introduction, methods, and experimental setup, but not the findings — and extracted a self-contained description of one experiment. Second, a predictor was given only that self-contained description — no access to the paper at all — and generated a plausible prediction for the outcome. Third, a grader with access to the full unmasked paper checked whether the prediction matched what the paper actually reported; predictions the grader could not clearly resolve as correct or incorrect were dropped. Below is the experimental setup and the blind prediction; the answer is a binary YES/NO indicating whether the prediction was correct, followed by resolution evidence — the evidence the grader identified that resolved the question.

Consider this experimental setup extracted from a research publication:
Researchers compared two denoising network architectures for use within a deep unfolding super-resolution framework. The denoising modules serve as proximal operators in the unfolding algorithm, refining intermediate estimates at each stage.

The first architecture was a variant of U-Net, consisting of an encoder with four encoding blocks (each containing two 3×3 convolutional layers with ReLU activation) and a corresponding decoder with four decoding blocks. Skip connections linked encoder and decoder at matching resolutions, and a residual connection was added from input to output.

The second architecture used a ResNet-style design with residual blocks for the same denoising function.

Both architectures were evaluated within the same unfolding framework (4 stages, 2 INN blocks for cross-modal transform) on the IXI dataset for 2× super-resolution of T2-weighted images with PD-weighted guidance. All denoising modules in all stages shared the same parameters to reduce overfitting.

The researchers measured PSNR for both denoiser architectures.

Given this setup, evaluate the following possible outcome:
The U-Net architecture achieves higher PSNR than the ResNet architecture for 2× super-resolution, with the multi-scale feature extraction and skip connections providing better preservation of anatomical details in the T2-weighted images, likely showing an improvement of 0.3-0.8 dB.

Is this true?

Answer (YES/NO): NO